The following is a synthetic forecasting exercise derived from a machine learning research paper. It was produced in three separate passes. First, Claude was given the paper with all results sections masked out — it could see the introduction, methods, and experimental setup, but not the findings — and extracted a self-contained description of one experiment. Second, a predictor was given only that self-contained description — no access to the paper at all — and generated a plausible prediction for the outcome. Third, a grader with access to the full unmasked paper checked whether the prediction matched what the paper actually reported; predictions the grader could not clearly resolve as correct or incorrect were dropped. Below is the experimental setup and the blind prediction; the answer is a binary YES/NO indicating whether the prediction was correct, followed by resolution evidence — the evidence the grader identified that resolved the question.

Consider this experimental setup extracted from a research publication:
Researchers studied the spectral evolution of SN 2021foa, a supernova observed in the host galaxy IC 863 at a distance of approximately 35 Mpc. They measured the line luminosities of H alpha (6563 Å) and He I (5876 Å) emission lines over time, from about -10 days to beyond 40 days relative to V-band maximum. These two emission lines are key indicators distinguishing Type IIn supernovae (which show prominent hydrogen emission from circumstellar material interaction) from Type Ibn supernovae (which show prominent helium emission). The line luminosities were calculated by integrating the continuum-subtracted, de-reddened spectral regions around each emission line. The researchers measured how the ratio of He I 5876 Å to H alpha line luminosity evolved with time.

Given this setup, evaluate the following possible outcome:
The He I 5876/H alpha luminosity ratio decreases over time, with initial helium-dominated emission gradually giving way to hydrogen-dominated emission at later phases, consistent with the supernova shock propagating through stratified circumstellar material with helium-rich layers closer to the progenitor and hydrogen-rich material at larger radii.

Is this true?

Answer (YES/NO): NO